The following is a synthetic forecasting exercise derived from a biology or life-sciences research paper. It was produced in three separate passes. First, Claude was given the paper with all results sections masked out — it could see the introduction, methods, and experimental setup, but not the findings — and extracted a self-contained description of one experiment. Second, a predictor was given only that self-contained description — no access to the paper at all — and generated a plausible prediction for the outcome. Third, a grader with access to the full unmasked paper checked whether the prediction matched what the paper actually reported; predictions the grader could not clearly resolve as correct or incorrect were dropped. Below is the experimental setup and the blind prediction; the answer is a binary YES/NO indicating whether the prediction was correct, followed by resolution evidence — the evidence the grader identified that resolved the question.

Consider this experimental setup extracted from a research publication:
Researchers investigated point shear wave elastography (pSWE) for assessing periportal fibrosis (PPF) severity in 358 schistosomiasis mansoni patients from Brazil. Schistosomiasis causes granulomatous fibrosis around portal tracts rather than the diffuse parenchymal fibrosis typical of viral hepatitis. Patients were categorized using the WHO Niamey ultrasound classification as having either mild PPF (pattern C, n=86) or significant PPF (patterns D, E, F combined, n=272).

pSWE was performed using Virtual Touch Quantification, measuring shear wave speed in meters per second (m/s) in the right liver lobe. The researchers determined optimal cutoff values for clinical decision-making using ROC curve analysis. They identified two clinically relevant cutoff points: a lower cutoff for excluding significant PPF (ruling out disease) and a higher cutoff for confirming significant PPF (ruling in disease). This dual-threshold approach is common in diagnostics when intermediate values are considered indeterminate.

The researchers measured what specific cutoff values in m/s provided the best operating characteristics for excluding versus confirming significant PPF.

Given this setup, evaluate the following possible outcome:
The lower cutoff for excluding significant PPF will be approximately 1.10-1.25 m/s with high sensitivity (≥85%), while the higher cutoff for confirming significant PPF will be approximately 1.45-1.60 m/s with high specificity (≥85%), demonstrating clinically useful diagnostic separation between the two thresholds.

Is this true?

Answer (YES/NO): NO